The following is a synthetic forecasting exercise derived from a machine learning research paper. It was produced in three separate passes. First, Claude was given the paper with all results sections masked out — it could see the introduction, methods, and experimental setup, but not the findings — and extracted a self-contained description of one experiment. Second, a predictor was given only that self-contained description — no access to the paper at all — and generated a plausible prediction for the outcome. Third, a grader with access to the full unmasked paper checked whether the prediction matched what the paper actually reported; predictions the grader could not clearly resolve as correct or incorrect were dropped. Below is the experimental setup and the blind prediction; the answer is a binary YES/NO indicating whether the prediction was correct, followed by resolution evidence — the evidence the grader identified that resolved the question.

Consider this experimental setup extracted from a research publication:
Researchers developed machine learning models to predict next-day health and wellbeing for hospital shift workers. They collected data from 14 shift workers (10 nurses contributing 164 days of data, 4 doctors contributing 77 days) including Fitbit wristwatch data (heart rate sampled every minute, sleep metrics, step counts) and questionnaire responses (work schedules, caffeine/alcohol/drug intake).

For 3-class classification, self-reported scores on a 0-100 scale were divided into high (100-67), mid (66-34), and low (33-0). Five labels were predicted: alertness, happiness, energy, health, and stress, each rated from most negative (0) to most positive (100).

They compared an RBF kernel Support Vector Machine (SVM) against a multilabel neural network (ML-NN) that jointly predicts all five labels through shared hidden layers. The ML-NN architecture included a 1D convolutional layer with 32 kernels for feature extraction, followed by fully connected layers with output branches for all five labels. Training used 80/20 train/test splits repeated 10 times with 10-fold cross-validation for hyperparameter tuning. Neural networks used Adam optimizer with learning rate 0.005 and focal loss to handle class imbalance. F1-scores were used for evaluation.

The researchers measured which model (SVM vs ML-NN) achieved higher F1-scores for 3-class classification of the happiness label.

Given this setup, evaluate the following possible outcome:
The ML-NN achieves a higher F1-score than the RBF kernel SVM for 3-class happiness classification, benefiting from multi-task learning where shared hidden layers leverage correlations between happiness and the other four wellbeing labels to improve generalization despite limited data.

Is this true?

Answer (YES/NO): YES